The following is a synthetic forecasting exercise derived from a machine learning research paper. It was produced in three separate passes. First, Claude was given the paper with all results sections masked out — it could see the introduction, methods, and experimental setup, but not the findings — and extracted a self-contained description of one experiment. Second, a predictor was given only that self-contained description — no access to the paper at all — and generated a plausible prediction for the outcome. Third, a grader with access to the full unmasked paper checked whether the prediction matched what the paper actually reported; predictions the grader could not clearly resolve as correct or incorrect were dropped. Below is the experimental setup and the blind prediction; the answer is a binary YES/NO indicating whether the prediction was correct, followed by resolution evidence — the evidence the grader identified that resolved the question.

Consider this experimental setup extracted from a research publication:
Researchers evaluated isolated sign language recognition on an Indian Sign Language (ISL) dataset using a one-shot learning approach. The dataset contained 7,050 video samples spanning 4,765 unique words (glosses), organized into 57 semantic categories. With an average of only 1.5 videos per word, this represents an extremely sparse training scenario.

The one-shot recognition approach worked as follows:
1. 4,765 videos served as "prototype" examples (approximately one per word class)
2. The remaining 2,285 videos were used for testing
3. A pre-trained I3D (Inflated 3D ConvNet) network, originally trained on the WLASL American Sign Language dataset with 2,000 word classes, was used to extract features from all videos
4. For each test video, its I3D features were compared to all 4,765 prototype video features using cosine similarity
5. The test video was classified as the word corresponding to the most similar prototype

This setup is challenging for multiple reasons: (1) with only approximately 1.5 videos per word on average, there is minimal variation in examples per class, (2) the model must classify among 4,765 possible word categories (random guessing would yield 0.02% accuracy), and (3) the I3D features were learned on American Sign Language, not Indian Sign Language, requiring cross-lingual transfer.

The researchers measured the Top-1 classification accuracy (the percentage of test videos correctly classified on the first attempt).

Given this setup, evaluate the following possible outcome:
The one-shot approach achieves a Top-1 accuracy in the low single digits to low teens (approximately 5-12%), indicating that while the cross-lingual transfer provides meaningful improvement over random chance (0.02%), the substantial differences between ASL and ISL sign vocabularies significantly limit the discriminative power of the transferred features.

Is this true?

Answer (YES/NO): NO